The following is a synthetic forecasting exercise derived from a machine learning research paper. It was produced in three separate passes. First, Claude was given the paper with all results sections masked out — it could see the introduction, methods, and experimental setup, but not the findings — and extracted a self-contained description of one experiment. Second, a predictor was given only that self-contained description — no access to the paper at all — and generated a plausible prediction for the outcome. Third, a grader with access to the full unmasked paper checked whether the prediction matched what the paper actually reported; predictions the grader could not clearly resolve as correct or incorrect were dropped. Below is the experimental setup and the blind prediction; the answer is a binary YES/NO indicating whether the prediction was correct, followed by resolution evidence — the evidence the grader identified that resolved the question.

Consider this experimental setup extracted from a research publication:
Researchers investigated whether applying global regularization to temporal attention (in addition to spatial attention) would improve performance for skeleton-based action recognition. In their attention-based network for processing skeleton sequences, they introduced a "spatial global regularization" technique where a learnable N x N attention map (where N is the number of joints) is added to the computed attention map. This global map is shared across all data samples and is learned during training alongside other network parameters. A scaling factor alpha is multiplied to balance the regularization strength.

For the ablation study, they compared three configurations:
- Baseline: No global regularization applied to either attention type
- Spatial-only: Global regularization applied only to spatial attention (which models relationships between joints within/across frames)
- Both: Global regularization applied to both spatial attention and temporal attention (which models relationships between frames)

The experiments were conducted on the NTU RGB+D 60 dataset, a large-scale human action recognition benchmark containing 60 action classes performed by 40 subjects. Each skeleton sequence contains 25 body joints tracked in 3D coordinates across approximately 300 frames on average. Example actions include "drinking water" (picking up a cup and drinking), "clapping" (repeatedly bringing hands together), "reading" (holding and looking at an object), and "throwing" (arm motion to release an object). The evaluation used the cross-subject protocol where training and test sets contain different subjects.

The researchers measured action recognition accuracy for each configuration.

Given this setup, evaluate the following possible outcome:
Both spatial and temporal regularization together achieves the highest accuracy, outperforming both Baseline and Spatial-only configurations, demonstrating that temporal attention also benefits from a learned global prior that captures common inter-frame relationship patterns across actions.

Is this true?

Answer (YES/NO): NO